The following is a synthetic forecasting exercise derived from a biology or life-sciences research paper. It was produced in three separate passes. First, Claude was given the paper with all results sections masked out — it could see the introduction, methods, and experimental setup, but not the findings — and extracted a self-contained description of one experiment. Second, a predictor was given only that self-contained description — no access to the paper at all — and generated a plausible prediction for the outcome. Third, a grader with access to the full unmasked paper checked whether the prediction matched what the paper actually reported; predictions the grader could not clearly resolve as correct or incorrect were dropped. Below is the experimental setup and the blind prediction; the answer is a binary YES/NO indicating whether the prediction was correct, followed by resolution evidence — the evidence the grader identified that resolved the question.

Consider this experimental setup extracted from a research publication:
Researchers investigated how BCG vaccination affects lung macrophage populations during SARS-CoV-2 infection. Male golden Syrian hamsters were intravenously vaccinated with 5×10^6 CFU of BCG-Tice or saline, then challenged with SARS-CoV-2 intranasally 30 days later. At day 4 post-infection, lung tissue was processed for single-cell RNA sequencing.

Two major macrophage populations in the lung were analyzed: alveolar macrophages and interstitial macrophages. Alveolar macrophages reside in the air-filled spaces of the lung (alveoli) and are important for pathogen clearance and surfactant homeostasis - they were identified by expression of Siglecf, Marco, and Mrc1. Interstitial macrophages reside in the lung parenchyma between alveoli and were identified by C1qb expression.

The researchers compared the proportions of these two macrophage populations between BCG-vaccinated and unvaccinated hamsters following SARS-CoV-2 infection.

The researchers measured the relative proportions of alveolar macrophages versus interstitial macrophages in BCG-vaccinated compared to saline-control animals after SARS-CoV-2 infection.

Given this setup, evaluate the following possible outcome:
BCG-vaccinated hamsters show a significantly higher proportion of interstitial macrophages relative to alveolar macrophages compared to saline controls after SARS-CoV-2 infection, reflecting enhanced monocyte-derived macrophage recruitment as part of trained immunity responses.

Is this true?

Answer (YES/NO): NO